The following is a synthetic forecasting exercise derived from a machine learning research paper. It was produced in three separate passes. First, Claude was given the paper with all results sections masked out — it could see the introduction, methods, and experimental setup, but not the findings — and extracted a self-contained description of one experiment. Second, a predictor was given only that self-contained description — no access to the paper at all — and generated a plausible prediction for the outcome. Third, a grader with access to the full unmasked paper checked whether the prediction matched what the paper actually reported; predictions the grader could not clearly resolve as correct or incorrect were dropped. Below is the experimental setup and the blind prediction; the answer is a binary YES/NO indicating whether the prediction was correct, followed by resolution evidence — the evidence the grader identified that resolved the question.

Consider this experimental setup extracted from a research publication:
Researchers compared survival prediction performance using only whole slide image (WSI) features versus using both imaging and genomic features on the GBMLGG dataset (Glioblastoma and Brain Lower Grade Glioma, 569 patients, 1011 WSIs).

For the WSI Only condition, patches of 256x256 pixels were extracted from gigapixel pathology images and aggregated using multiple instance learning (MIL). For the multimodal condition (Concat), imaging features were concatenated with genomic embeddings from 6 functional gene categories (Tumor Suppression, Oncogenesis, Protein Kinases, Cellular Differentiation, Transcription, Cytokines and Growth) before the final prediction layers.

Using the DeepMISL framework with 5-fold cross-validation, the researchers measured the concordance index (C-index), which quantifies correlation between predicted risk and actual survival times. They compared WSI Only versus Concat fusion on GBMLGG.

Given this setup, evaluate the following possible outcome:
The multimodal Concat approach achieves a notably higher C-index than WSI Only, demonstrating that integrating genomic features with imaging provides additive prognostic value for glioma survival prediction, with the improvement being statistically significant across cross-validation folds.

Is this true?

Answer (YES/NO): NO